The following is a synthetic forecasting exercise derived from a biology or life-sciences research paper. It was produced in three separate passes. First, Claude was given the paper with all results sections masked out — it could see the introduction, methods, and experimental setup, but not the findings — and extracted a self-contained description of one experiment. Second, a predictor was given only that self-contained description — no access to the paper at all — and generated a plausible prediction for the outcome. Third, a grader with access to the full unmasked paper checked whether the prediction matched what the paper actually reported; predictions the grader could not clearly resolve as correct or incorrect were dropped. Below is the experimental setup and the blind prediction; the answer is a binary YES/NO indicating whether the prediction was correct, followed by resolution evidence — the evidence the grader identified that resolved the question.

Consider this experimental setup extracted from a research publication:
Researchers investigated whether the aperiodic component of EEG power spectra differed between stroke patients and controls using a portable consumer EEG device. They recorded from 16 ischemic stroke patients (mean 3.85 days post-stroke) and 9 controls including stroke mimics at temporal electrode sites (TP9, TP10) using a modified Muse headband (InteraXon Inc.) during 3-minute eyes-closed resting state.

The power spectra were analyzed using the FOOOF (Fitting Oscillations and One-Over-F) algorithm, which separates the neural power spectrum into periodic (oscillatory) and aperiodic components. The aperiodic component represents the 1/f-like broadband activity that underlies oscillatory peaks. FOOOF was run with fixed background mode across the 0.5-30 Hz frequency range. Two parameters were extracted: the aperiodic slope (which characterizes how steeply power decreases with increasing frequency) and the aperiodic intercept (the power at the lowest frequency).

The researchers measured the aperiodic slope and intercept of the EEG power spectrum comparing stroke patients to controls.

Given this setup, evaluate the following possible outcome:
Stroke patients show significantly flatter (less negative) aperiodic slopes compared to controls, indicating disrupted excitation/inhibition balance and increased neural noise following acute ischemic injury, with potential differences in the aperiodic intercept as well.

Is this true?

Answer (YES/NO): NO